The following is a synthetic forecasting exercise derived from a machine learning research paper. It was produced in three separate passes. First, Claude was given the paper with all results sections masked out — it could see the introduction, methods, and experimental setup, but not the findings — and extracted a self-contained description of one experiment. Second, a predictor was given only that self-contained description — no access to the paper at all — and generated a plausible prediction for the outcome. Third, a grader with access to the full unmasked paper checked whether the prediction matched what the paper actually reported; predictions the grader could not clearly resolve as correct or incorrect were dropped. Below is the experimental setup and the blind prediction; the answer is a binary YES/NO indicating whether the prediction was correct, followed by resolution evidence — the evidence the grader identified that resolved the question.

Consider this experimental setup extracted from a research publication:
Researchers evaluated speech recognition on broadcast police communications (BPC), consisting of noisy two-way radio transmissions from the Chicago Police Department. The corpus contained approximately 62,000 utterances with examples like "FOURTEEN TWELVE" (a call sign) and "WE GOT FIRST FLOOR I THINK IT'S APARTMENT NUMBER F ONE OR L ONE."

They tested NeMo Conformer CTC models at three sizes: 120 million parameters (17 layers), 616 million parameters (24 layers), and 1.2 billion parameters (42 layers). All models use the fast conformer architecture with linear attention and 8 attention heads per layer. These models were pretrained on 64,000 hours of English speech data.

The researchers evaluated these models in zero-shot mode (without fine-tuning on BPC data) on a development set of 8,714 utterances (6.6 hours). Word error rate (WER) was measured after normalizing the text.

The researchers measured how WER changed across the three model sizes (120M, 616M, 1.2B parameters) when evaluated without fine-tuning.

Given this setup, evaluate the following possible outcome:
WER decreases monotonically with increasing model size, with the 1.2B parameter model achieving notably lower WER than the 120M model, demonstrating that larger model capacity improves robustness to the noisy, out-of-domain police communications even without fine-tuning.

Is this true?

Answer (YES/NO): NO